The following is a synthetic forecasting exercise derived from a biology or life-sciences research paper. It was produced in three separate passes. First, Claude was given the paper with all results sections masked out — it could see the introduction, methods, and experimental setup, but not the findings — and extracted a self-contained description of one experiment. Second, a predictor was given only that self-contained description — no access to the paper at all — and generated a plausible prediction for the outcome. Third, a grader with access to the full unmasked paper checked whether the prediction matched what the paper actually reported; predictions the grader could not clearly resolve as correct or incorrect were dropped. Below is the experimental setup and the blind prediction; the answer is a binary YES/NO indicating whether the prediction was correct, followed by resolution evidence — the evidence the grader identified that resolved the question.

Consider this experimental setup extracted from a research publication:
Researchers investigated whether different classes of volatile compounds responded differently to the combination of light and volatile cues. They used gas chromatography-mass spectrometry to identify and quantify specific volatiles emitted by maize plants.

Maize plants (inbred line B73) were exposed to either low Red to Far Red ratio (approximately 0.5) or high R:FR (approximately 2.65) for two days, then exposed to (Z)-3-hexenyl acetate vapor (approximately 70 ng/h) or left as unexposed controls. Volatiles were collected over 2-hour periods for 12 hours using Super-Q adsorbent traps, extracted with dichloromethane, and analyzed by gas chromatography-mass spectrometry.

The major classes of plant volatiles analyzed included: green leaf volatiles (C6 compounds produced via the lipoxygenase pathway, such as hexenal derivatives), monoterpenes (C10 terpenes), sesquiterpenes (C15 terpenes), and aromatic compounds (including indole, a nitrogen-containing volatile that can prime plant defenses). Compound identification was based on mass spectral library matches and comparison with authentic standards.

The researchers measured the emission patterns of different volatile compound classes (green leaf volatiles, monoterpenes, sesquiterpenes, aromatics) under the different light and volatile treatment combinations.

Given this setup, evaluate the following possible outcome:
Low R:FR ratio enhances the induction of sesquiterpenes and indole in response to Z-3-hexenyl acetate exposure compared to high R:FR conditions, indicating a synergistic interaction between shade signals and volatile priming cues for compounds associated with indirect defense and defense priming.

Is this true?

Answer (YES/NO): YES